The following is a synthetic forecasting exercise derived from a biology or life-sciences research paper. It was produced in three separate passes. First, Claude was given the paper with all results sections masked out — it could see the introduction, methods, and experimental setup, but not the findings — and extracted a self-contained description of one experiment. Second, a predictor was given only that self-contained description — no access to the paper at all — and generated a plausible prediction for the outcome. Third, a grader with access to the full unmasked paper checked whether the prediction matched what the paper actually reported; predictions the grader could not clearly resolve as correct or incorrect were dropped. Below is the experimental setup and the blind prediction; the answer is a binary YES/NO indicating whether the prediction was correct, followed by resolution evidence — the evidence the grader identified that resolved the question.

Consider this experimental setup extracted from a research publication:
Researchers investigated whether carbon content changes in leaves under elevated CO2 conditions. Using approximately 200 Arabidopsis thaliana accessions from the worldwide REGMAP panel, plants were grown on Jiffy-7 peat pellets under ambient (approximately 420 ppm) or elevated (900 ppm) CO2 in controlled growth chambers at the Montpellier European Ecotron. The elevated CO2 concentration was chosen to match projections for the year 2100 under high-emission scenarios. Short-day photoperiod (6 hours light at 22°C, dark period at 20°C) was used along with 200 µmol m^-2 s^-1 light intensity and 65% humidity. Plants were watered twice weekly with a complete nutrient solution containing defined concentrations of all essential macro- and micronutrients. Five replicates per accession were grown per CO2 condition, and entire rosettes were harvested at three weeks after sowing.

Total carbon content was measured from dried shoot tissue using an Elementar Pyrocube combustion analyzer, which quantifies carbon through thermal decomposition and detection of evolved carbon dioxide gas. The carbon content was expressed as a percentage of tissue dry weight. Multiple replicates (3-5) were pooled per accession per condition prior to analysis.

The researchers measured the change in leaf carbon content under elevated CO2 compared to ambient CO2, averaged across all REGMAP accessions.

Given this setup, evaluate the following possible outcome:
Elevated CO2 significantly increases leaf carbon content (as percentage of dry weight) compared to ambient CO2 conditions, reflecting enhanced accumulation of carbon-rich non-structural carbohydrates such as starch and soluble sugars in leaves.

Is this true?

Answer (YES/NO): YES